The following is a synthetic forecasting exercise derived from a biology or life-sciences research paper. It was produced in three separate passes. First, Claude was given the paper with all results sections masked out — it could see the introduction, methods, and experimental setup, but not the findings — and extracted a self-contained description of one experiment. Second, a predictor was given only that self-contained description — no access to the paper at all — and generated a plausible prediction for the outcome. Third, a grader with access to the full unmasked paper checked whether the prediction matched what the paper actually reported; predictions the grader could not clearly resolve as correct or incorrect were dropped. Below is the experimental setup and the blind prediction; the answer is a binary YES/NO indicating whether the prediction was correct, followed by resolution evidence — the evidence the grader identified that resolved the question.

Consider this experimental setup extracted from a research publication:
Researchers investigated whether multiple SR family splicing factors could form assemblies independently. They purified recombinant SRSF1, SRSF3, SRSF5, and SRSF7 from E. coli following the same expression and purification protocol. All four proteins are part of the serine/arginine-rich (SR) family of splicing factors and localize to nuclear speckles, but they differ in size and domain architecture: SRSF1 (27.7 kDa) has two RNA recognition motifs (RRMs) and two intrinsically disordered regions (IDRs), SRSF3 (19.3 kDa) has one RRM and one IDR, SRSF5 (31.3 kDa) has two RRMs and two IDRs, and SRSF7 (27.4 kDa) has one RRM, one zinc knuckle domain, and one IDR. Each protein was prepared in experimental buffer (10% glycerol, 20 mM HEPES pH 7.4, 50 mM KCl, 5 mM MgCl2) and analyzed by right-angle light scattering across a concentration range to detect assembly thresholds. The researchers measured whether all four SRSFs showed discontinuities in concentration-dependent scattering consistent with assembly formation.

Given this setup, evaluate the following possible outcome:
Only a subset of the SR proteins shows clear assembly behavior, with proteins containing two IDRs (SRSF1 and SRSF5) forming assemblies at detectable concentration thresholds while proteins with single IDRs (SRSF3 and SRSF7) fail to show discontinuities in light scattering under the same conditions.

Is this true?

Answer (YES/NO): NO